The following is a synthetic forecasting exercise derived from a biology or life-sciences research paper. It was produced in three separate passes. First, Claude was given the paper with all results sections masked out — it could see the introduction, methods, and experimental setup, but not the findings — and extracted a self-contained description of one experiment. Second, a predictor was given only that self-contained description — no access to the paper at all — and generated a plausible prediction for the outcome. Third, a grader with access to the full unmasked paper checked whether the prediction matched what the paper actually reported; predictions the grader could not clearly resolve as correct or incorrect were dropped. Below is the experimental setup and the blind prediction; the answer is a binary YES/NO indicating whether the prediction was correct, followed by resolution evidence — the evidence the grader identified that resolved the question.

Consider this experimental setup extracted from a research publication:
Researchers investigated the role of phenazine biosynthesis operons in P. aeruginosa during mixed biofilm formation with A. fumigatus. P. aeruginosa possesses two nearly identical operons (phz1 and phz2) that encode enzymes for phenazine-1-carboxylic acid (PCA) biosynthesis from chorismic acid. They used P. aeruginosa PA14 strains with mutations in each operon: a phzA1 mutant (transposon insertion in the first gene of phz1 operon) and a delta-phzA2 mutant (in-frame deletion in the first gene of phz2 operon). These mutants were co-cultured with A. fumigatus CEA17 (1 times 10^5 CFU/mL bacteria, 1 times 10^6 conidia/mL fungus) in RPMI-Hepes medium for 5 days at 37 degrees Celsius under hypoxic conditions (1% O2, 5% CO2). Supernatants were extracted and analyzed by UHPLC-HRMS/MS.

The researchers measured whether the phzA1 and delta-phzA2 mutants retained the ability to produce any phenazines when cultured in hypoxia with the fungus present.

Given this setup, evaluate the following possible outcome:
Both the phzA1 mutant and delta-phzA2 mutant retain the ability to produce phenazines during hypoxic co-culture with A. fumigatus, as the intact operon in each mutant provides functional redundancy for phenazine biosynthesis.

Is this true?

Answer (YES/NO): YES